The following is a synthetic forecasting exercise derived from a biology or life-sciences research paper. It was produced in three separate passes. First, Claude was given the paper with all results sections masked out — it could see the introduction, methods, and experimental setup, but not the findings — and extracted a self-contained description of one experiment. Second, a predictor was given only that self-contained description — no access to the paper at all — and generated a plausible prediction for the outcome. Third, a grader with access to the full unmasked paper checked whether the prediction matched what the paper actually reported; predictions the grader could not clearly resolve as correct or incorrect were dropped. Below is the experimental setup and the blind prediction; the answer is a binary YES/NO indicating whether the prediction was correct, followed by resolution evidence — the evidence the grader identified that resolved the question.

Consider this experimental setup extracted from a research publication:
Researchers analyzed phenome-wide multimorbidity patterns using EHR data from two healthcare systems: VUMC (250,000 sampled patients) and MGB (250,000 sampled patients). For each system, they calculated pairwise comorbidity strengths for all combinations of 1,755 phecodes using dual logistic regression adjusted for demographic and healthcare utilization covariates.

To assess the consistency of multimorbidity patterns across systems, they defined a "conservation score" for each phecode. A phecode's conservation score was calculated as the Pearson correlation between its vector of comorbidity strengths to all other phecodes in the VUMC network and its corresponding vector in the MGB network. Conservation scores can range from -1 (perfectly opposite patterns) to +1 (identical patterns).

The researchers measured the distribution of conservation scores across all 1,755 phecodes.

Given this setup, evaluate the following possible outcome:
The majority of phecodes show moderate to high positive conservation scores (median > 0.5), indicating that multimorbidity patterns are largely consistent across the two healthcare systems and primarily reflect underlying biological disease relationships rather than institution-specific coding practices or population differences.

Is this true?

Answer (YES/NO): YES